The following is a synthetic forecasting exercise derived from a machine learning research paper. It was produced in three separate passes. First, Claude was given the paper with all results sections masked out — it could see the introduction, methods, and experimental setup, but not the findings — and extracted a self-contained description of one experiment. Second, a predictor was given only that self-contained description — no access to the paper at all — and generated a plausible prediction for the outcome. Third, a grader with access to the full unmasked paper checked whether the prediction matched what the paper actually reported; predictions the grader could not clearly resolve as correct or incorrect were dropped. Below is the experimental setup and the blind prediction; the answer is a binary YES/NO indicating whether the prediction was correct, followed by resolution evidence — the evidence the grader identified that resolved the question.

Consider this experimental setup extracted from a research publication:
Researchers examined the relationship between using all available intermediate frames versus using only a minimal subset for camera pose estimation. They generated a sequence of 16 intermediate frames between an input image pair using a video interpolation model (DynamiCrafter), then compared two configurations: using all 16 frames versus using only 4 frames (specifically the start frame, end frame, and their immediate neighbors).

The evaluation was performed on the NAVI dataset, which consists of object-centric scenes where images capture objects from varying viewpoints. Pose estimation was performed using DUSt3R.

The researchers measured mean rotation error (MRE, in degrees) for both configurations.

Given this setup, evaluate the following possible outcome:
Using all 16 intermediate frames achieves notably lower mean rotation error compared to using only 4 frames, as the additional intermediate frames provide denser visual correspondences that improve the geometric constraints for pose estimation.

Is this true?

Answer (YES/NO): NO